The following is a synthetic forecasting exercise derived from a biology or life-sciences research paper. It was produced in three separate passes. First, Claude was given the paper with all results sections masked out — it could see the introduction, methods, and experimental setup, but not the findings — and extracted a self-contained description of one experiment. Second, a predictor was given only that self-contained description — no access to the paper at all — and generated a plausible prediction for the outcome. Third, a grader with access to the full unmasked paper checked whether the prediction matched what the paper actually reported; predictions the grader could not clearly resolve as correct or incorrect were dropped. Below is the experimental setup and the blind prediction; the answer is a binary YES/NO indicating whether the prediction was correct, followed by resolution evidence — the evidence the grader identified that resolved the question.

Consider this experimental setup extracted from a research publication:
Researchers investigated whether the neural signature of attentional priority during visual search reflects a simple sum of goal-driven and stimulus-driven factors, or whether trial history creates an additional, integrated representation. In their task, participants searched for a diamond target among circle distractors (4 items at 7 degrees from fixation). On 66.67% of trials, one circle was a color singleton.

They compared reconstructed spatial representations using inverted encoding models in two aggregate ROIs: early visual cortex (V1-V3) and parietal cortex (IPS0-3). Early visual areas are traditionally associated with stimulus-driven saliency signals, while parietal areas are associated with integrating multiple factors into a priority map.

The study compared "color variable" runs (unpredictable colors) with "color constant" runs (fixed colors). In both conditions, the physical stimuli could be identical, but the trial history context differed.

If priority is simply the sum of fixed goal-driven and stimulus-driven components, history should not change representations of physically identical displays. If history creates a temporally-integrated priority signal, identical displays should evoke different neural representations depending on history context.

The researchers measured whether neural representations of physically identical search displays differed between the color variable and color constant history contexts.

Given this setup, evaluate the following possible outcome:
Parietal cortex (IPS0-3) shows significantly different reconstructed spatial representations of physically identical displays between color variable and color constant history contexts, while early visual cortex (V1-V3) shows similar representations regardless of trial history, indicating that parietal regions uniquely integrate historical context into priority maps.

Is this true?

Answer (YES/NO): NO